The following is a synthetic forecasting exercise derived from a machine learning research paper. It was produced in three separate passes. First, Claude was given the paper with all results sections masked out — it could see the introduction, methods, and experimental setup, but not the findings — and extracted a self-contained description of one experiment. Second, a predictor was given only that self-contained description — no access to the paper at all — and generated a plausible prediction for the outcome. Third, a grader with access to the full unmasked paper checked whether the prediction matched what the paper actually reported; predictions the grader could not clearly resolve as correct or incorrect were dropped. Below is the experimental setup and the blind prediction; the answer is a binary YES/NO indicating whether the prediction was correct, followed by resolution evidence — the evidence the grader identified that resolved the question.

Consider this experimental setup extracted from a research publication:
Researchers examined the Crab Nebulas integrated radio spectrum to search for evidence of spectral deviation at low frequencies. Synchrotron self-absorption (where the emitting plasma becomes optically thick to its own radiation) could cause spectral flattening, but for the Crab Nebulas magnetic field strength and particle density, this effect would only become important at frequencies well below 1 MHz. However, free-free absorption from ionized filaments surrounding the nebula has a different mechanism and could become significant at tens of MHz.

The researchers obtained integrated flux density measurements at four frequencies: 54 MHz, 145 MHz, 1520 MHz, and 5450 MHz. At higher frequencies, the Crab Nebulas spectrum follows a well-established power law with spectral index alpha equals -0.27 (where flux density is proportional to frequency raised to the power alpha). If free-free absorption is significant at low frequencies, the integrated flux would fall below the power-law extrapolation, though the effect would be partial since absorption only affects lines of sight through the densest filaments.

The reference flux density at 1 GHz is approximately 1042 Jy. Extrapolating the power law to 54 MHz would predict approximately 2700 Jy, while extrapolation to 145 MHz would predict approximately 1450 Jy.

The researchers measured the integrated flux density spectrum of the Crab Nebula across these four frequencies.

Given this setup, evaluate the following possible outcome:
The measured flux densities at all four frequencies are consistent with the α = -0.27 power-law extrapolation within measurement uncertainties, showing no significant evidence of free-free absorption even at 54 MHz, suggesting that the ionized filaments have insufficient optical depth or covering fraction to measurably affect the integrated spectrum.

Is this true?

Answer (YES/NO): NO